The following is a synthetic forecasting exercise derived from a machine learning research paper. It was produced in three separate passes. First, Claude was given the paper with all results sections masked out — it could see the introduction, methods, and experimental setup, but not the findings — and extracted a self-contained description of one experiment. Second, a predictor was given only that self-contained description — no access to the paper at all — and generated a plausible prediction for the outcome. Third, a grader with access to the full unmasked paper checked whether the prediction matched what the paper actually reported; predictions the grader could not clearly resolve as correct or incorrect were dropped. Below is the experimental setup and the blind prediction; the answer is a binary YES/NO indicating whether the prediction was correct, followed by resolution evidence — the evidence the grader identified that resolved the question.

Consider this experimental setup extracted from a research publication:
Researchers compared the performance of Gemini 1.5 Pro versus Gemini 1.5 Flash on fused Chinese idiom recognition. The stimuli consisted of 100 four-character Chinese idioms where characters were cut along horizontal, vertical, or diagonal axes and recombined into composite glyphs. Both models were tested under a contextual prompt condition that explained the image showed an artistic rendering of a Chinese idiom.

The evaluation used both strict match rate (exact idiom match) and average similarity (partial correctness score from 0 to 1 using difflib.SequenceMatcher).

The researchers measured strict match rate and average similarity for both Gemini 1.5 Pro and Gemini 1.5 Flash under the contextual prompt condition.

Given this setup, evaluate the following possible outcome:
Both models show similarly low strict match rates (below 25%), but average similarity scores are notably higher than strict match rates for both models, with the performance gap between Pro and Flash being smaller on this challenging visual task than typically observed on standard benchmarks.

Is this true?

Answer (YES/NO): NO